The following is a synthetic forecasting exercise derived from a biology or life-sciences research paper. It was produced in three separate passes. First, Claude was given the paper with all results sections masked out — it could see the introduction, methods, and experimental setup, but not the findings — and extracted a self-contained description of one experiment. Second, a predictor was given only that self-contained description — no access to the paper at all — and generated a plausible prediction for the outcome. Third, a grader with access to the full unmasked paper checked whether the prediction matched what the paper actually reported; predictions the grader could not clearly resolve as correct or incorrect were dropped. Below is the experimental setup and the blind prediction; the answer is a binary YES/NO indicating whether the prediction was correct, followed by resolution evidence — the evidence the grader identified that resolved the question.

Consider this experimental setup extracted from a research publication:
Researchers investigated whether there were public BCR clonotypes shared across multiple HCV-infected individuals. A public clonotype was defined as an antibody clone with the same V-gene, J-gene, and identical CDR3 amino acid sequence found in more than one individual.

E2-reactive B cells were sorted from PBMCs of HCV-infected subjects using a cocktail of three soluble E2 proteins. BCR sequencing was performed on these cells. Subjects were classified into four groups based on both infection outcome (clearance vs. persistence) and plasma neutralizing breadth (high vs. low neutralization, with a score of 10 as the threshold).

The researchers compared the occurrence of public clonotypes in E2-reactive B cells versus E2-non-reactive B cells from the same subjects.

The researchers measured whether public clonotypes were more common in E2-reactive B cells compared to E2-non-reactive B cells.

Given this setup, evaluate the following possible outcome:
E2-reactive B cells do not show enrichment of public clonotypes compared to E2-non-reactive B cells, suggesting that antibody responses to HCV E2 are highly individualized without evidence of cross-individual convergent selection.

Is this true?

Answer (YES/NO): NO